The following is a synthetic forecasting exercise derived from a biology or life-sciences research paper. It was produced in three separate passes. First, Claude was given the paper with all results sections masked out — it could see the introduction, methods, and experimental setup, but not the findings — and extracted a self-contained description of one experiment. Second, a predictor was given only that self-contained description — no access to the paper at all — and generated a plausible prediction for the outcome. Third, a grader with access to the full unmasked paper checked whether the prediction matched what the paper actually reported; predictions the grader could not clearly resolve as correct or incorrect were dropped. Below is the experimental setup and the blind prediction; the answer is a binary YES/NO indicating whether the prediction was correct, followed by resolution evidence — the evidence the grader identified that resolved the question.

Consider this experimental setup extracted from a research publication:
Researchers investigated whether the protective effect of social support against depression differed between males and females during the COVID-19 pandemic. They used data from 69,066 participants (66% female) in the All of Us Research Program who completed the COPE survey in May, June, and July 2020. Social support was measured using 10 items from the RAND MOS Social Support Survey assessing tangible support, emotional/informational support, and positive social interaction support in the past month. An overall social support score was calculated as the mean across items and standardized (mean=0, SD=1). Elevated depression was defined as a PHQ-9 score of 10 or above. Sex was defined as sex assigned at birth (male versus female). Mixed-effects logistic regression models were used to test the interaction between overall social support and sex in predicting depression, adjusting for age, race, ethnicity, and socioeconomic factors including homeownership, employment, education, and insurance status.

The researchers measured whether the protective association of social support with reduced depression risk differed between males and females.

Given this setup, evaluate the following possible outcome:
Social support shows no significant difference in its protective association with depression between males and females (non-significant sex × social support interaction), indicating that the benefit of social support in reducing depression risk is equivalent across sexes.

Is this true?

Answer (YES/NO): NO